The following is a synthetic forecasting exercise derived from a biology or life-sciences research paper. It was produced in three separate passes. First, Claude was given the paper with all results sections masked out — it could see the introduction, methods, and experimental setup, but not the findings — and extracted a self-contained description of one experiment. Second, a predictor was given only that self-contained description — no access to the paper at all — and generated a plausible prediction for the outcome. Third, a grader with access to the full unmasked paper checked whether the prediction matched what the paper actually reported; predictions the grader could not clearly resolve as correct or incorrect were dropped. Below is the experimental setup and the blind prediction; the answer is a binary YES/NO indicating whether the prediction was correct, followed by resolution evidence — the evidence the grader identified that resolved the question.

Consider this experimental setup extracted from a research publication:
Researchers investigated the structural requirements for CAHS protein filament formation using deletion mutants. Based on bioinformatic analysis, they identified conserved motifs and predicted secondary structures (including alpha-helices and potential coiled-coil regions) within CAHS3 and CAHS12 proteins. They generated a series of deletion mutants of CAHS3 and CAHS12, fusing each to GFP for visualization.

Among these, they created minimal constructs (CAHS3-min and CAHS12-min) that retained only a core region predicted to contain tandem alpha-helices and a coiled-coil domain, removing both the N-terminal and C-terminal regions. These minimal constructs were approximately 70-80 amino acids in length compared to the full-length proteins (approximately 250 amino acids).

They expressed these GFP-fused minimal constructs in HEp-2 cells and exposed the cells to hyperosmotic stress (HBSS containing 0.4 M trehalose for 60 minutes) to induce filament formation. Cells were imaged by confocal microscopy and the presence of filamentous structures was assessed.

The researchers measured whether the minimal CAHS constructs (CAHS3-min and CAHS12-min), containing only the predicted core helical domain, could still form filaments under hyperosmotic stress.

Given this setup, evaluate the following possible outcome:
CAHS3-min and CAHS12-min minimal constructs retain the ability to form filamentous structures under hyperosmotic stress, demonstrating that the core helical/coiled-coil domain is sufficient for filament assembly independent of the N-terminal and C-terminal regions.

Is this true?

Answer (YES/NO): YES